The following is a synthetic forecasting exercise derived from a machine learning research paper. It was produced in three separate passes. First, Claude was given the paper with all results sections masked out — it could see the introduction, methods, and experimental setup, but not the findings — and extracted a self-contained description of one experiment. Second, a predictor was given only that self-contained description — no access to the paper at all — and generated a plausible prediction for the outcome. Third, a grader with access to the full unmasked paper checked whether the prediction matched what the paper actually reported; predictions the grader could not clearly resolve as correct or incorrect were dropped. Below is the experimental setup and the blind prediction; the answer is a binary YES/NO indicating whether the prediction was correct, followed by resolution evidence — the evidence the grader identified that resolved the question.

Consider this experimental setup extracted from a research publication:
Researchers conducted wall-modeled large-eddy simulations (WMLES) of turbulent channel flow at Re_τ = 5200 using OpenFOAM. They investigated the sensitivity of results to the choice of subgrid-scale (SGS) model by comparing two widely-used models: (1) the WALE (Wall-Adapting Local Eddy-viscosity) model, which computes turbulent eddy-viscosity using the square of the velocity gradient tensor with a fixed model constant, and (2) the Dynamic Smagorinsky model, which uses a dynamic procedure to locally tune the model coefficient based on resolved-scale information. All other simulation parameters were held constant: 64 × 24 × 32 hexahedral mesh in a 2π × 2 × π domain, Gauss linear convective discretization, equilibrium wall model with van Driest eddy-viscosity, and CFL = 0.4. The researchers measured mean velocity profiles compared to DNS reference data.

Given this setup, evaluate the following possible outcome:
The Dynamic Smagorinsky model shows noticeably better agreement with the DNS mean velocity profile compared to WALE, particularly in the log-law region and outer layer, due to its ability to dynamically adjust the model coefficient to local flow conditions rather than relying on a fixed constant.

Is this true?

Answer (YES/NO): NO